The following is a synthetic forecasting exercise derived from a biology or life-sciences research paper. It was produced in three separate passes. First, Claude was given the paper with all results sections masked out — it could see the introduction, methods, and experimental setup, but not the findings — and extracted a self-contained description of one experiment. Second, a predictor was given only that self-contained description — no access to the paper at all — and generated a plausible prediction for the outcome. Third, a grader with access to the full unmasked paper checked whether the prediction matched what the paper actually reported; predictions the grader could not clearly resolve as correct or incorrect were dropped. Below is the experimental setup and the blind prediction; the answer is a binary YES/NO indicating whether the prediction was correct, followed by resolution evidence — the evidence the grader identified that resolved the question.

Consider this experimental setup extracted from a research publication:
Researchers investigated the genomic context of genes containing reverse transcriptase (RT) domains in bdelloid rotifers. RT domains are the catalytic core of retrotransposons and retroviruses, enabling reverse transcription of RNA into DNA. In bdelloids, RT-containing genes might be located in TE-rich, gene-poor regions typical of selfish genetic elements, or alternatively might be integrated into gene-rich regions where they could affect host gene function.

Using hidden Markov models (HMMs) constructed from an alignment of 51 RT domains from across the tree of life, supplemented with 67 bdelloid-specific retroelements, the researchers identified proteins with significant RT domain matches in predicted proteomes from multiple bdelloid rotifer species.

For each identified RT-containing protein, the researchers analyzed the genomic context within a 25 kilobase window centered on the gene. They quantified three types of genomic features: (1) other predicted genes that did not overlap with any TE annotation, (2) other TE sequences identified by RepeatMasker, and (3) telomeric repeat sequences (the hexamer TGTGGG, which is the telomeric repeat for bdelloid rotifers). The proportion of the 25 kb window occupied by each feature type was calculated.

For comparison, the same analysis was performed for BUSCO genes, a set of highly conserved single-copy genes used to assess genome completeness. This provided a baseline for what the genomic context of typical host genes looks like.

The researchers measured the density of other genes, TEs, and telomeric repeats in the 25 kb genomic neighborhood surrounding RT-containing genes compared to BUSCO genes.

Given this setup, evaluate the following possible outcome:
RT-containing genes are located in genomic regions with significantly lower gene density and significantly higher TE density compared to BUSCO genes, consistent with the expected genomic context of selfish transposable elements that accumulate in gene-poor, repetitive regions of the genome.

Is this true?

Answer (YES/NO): YES